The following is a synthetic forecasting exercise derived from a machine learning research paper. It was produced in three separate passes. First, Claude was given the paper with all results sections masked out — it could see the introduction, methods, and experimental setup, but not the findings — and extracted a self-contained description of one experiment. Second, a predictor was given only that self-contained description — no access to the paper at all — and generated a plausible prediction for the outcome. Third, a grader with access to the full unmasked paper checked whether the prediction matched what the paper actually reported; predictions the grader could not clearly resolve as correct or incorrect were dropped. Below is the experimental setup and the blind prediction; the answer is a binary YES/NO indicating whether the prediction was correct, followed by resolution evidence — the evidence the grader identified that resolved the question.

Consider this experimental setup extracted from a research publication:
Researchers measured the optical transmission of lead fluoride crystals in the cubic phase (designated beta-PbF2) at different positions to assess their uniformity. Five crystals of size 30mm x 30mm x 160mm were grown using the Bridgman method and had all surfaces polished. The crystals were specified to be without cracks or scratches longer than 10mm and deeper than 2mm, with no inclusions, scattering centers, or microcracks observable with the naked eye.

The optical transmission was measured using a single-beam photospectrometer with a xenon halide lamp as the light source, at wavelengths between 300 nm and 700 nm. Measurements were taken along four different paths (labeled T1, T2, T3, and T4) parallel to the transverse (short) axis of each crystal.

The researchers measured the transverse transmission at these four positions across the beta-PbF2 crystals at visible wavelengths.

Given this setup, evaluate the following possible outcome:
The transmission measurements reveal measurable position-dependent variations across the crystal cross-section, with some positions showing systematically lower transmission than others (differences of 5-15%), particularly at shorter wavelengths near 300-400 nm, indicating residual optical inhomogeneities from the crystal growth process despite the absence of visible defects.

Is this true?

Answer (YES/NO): NO